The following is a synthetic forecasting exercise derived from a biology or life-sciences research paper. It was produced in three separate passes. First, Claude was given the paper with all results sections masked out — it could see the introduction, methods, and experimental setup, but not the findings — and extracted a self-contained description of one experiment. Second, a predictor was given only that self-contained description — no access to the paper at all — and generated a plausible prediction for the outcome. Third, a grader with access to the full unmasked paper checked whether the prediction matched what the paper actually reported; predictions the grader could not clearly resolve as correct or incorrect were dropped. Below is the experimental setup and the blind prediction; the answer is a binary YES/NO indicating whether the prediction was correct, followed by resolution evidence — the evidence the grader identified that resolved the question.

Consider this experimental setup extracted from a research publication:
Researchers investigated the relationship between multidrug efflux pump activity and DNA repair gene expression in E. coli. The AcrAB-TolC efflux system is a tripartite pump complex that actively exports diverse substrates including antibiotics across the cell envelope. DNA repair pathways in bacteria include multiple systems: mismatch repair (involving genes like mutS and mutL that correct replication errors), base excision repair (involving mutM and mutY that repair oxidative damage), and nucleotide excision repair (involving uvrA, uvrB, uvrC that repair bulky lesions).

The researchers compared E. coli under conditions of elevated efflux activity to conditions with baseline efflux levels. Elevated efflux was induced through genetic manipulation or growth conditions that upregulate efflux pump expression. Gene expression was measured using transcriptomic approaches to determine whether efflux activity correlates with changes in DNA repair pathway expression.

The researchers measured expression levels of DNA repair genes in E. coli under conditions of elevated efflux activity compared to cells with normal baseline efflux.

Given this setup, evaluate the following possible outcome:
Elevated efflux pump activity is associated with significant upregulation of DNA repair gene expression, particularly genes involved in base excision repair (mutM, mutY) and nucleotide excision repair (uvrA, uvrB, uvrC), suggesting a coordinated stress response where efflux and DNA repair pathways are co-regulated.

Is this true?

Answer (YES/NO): NO